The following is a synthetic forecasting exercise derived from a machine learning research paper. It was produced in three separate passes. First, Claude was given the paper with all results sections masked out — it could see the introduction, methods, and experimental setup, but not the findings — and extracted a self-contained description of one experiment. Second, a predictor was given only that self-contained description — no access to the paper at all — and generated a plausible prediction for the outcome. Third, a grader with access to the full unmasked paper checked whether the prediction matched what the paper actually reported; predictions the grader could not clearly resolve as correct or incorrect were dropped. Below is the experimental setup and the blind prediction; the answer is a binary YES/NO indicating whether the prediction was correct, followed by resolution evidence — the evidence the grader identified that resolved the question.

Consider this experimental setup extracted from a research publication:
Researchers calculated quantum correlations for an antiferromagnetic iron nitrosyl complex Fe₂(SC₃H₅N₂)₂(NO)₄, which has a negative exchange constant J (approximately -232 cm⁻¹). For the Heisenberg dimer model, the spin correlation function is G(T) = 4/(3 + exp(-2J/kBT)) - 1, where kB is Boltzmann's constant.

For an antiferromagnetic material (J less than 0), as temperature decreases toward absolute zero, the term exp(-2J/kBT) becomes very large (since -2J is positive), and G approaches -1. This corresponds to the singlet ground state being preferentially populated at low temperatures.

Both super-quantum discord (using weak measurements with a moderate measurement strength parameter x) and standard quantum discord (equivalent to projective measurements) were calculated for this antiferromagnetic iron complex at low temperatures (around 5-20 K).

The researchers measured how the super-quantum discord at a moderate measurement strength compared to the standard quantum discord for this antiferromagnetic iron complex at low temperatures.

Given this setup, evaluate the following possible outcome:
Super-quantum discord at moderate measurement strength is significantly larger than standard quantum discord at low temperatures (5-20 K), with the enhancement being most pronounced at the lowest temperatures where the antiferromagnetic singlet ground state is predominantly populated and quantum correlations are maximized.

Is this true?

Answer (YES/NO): YES